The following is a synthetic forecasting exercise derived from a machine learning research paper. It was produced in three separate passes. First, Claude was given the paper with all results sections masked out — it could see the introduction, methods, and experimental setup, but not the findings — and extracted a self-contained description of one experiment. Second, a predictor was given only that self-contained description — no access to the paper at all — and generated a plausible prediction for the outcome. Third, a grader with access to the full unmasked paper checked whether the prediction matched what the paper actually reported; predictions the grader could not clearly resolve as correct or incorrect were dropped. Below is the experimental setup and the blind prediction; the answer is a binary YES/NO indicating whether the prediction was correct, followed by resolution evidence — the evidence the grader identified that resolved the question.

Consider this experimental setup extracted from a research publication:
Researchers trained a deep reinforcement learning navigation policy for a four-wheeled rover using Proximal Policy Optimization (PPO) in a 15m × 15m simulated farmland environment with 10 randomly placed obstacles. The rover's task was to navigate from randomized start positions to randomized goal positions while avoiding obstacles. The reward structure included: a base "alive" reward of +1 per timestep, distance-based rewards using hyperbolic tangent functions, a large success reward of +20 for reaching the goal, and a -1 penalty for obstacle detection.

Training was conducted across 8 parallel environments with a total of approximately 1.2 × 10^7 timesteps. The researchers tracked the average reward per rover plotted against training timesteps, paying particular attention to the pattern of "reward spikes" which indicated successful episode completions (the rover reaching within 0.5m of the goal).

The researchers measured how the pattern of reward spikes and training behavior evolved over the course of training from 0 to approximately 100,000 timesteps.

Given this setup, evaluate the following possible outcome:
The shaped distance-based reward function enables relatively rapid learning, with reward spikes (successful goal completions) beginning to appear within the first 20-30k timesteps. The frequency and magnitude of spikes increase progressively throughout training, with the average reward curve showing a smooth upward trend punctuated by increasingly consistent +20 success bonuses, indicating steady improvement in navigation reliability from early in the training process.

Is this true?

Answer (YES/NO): NO